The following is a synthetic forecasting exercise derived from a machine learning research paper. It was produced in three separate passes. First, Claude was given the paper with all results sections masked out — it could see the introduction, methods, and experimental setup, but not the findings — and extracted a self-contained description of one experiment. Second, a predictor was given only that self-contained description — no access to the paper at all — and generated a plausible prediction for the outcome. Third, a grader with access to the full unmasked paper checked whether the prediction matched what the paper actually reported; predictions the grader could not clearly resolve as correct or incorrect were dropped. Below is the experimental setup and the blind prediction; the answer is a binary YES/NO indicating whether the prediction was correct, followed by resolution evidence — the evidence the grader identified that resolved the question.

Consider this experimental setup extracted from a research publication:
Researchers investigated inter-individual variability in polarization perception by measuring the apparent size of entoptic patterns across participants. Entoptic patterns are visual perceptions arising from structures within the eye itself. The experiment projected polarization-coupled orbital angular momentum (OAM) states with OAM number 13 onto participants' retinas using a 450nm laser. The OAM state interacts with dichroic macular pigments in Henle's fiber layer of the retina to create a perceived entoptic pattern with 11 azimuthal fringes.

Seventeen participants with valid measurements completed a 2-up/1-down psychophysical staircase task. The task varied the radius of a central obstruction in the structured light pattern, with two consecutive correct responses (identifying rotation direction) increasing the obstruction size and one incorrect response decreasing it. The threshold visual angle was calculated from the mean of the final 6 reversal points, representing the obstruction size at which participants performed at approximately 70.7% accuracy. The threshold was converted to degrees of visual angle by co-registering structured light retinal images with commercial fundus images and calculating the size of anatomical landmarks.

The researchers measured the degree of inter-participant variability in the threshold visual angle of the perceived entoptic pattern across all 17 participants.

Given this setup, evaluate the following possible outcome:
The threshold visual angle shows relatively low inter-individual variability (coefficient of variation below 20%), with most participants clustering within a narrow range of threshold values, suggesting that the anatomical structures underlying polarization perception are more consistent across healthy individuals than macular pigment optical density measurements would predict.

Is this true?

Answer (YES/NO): NO